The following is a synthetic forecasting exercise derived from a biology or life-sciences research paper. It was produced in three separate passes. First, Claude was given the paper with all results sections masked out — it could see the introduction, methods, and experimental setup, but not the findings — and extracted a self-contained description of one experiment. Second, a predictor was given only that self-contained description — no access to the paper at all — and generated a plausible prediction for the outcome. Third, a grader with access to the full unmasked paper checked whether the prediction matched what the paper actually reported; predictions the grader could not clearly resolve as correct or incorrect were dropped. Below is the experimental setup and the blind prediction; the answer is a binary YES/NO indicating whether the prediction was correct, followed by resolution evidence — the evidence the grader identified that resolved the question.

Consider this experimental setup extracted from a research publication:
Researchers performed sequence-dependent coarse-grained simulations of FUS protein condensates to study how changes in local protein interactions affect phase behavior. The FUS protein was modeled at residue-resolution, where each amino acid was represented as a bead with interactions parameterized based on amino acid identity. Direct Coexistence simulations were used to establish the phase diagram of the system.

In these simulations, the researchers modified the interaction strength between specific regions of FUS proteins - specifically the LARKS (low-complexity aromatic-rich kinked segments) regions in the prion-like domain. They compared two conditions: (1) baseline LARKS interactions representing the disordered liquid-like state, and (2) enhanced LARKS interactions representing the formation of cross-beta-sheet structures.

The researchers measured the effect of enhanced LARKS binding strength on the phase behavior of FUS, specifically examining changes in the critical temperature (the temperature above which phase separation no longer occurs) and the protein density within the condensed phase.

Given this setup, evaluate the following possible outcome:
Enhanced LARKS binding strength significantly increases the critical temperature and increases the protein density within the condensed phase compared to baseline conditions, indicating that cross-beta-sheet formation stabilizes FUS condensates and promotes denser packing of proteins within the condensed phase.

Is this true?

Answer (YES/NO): NO